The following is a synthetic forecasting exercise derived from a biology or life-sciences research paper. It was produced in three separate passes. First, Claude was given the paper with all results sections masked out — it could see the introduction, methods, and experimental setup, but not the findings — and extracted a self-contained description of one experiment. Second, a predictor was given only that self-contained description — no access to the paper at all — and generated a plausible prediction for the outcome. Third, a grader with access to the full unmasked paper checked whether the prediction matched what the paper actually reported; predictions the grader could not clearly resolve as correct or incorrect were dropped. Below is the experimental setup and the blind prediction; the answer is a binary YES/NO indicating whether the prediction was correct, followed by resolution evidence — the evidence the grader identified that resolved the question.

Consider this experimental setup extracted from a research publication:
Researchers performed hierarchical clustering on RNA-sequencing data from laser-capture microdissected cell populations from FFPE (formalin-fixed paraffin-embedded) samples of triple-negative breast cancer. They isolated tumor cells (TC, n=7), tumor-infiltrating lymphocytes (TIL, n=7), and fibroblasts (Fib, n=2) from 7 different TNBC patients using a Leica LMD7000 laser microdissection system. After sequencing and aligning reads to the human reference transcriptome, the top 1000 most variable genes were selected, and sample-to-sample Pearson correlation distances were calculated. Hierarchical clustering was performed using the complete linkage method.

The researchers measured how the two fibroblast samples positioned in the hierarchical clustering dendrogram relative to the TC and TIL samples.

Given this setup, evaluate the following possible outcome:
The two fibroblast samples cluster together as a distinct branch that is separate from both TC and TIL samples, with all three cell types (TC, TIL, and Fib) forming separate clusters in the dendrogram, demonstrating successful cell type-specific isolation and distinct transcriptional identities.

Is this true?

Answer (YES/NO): NO